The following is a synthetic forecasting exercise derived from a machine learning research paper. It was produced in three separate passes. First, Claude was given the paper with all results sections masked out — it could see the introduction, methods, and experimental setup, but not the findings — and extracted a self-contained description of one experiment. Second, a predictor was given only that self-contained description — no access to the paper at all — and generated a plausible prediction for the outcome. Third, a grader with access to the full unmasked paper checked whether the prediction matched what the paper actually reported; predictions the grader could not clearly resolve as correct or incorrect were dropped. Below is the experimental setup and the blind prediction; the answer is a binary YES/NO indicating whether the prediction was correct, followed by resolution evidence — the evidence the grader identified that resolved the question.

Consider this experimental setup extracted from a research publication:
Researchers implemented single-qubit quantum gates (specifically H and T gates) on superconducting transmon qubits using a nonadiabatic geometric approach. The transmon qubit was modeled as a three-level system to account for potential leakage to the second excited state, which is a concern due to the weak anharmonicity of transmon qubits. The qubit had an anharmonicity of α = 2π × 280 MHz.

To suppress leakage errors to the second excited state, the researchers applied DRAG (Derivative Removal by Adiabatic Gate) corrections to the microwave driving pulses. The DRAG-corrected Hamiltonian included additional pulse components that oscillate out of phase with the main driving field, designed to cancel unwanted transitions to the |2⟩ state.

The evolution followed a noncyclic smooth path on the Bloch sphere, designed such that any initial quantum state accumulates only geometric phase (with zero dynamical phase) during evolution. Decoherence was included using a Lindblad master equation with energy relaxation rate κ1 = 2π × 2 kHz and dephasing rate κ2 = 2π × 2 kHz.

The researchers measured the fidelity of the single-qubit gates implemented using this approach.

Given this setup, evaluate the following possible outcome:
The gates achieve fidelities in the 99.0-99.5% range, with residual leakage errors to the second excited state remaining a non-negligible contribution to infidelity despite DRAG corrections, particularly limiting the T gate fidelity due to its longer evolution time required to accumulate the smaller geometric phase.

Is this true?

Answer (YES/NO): NO